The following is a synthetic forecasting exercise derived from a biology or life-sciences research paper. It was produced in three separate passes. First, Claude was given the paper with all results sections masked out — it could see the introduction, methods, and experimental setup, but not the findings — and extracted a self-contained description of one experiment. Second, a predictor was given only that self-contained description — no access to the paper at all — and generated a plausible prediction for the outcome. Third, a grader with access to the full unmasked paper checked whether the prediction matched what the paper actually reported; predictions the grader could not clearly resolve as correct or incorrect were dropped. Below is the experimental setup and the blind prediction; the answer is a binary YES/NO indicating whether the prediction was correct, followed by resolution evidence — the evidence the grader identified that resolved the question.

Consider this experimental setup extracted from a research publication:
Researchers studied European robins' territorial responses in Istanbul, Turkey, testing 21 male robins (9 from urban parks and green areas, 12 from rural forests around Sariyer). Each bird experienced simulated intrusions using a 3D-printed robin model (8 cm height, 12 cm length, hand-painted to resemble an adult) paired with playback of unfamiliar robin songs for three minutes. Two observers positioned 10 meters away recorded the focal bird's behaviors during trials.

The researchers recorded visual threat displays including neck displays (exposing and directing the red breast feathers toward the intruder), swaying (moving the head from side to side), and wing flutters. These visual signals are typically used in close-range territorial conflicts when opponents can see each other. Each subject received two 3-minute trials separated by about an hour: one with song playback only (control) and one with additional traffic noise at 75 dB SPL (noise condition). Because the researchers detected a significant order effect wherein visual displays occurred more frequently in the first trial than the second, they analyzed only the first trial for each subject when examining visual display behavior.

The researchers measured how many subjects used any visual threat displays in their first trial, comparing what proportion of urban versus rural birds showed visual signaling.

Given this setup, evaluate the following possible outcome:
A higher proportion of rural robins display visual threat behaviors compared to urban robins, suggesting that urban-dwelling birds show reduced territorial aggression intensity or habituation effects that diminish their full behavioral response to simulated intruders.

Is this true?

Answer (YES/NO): NO